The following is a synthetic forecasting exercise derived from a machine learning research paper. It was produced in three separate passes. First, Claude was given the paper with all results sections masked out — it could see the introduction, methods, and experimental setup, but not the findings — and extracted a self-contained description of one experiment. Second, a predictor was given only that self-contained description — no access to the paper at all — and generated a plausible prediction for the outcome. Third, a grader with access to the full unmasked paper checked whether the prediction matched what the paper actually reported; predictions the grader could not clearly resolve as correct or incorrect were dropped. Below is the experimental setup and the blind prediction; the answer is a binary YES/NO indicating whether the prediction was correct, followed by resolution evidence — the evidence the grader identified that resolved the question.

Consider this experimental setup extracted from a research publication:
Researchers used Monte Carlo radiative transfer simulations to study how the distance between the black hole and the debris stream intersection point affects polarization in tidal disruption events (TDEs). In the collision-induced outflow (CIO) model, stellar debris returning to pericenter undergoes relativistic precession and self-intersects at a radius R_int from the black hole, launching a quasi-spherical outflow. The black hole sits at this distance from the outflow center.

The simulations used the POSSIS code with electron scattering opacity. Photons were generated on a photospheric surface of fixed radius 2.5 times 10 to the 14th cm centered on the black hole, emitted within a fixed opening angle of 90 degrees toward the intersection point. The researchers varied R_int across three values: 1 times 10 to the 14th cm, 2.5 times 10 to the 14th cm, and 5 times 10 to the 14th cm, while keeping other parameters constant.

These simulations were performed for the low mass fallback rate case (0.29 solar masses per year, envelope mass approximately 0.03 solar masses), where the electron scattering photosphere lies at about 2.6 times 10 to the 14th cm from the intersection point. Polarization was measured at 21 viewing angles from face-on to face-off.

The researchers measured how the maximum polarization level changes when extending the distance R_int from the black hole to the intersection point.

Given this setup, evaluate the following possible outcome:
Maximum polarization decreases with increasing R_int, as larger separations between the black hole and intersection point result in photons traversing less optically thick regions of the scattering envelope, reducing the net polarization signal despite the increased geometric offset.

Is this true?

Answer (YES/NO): NO